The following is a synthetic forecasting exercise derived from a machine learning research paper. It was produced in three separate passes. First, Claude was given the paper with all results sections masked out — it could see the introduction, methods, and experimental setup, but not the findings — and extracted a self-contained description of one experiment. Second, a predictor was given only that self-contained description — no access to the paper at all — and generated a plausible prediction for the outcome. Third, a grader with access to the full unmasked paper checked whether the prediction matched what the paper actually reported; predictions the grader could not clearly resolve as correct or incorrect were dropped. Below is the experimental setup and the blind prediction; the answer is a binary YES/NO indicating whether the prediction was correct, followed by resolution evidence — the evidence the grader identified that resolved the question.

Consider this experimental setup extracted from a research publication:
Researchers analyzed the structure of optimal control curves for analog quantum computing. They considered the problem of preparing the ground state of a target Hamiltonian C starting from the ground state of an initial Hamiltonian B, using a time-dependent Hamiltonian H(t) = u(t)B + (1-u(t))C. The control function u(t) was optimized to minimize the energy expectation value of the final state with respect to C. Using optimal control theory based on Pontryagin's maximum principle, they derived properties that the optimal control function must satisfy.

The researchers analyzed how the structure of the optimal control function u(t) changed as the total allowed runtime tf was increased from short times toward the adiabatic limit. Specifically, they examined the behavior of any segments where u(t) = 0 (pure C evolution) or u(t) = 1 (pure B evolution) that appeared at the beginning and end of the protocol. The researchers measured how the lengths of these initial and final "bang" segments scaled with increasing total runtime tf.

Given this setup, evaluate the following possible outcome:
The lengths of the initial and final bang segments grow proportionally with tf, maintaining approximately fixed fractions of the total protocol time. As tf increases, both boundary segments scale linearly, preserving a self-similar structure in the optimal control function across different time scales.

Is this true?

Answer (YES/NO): NO